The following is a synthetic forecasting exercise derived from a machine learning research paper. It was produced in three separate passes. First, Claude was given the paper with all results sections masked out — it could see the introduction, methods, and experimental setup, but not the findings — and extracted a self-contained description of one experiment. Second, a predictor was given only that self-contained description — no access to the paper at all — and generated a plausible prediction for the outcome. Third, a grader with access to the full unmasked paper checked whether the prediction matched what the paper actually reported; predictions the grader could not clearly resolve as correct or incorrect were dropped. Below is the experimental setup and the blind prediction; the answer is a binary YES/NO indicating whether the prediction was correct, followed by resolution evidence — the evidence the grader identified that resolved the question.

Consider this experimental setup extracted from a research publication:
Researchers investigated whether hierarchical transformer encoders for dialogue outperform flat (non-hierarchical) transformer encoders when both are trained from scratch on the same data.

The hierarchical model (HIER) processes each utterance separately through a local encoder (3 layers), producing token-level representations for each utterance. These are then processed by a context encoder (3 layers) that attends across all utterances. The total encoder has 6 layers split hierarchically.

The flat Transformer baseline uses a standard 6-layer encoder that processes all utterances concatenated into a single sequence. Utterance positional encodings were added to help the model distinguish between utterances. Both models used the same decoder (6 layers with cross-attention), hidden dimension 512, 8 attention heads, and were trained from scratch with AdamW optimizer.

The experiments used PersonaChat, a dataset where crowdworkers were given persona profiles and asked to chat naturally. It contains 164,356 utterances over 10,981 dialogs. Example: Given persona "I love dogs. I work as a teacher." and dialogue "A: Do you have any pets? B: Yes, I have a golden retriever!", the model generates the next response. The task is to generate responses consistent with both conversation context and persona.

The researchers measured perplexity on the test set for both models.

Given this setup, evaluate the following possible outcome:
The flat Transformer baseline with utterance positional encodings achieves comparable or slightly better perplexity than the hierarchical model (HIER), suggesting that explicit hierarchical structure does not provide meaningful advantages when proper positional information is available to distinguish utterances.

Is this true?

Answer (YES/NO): YES